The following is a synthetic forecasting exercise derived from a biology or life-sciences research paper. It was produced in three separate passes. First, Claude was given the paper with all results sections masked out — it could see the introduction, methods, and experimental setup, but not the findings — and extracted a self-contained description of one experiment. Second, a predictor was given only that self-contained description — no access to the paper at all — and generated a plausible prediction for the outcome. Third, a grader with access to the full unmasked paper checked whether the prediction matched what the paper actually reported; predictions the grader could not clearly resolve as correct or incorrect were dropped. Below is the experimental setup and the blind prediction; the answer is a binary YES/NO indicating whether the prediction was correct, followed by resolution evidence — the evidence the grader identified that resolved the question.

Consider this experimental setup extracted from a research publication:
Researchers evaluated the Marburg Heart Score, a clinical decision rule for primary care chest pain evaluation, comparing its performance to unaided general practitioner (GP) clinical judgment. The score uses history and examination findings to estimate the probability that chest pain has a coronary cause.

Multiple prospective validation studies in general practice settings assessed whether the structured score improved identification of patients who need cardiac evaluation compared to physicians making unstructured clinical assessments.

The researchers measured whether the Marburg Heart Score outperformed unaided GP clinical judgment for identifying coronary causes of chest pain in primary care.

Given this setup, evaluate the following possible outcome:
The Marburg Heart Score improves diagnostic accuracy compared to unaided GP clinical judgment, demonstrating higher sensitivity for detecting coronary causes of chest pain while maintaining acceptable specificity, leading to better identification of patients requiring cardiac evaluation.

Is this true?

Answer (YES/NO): NO